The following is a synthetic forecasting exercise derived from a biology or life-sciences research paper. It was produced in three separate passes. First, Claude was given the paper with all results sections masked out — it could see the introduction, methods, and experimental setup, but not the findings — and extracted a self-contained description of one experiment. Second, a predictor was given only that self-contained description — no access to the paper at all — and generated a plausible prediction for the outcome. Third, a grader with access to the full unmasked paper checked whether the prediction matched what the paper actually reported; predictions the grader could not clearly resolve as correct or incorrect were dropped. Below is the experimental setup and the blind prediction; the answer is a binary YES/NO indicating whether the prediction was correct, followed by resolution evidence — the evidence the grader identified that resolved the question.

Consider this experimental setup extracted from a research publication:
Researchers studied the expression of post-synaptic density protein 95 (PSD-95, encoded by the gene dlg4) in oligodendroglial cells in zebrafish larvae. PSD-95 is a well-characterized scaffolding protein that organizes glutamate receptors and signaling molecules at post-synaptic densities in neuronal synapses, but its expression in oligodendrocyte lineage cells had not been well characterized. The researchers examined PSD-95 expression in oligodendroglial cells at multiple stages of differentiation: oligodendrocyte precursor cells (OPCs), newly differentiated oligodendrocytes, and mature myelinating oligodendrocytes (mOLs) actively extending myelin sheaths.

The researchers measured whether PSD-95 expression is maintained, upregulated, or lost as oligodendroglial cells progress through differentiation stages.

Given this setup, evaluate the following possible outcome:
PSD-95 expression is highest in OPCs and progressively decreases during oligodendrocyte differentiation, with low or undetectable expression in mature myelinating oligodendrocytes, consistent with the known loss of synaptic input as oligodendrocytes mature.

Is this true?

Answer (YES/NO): NO